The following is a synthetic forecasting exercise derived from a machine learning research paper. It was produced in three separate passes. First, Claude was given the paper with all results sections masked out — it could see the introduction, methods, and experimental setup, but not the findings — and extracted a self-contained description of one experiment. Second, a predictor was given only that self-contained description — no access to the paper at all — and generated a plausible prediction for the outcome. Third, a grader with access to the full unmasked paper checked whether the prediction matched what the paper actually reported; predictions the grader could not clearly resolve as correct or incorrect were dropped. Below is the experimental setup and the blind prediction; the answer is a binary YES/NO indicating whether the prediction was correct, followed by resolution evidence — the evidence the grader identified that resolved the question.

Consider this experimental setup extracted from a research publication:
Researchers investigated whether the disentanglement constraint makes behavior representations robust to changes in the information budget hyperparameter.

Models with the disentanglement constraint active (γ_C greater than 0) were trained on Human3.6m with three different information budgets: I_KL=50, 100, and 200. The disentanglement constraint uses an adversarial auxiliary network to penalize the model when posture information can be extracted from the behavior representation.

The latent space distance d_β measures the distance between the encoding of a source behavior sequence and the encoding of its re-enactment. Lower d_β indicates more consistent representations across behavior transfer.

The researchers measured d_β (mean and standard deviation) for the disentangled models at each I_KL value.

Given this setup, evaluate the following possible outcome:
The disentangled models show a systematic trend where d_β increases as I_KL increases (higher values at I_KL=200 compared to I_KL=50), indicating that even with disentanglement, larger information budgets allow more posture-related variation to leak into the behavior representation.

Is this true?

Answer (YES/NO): NO